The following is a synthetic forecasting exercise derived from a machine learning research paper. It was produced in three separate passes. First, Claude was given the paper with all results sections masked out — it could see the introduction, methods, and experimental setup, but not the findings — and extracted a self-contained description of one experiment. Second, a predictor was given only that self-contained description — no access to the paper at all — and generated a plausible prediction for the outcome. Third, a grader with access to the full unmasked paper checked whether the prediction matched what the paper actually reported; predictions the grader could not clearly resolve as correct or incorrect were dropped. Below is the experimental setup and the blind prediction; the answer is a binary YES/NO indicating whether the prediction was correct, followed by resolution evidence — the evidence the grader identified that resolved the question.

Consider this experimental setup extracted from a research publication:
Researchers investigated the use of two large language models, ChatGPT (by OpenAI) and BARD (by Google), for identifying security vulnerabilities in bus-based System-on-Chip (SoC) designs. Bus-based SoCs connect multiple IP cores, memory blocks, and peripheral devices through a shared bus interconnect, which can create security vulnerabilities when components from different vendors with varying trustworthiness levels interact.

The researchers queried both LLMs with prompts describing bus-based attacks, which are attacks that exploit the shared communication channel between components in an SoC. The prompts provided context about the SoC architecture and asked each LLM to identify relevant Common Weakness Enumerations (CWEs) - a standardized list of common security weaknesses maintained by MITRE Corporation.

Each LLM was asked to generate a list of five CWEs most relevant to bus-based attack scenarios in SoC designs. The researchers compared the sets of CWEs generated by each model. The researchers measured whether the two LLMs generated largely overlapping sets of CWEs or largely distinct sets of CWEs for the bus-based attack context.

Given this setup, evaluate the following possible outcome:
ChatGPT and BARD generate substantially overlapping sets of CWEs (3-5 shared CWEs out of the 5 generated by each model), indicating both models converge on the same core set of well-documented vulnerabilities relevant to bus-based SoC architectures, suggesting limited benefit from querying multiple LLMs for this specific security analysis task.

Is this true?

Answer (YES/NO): NO